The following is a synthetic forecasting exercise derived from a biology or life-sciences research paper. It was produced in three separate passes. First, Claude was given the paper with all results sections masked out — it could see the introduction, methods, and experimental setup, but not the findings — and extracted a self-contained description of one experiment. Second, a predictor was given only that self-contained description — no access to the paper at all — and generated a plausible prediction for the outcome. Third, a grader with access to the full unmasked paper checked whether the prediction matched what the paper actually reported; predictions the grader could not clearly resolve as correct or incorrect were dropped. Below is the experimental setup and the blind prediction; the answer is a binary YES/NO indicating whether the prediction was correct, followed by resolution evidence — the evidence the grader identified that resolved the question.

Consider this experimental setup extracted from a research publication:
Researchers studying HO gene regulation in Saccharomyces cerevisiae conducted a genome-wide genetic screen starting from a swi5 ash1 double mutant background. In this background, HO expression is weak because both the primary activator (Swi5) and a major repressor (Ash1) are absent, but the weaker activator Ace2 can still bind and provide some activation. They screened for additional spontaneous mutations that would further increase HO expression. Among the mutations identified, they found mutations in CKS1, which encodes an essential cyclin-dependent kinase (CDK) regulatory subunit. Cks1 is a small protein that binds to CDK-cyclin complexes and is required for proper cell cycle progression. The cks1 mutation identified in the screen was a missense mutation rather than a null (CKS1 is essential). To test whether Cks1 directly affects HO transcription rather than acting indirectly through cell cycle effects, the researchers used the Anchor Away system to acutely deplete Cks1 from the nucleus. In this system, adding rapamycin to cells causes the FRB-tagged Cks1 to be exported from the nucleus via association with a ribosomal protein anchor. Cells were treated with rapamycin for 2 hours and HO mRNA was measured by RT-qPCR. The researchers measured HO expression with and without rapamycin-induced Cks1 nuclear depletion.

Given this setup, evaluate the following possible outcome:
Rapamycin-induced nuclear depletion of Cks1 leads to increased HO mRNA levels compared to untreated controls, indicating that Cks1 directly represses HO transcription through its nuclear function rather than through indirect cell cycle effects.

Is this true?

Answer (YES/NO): NO